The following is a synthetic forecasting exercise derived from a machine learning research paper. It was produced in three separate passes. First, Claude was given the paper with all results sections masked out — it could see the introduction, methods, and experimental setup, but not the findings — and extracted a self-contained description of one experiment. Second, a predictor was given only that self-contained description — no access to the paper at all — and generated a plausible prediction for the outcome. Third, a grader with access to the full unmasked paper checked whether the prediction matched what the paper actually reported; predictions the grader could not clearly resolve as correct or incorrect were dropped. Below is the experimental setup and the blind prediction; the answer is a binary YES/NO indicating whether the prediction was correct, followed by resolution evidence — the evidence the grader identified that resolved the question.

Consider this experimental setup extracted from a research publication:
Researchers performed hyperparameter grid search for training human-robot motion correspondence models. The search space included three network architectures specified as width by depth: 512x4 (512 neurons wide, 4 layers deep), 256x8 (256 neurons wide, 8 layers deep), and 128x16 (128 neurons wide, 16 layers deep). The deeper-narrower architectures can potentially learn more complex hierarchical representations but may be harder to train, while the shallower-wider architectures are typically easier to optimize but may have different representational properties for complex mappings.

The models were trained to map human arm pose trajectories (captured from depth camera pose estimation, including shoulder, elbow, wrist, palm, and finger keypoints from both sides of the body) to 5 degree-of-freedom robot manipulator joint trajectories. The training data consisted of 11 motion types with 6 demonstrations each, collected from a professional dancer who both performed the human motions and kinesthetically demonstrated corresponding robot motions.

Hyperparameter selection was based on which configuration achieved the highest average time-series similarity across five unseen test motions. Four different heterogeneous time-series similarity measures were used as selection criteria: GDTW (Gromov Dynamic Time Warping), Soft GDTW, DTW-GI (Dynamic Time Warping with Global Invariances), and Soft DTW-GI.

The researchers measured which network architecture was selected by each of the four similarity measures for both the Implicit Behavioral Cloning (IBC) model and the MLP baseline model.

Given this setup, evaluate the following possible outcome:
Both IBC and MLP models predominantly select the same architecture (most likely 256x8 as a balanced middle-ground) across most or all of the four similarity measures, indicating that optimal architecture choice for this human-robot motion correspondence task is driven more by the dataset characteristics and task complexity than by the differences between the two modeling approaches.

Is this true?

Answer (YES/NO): NO